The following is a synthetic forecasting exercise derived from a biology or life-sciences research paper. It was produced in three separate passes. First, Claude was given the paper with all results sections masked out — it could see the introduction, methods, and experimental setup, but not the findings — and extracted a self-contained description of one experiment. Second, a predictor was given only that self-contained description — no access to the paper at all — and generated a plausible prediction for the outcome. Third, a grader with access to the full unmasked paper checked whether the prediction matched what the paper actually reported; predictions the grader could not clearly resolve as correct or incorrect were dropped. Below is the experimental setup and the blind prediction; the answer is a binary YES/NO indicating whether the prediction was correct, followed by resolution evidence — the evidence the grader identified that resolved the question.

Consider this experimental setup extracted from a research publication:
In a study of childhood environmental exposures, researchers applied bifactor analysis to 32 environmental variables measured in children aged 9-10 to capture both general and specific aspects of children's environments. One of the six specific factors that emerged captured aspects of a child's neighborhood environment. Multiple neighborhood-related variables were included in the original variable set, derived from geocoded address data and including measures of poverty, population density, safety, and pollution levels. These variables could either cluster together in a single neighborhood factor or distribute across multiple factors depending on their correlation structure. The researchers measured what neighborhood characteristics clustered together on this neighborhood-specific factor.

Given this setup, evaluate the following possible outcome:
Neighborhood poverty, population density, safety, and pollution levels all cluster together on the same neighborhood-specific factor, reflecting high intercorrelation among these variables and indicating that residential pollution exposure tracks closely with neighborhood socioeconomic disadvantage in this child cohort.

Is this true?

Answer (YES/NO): YES